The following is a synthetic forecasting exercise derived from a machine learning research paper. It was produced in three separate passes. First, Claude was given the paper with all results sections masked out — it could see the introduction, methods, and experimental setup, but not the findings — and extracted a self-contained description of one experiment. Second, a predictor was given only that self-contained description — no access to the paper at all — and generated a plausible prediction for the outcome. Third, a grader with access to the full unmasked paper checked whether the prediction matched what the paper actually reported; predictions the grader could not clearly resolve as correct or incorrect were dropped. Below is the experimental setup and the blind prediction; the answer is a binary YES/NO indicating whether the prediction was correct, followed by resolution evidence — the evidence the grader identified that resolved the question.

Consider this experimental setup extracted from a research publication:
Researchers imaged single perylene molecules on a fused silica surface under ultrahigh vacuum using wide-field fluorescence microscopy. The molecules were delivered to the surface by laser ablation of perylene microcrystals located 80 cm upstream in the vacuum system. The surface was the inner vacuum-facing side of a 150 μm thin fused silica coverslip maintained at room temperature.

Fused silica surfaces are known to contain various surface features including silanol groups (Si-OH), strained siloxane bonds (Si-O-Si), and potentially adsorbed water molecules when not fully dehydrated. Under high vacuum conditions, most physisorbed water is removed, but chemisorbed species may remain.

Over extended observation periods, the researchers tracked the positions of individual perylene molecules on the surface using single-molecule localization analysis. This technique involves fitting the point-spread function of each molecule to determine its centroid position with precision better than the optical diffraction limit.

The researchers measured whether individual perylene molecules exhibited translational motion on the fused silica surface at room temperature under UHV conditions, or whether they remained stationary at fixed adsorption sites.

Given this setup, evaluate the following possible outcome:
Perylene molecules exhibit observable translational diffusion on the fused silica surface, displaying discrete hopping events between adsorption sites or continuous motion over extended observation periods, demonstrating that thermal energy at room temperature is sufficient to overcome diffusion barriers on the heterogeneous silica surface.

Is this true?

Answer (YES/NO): YES